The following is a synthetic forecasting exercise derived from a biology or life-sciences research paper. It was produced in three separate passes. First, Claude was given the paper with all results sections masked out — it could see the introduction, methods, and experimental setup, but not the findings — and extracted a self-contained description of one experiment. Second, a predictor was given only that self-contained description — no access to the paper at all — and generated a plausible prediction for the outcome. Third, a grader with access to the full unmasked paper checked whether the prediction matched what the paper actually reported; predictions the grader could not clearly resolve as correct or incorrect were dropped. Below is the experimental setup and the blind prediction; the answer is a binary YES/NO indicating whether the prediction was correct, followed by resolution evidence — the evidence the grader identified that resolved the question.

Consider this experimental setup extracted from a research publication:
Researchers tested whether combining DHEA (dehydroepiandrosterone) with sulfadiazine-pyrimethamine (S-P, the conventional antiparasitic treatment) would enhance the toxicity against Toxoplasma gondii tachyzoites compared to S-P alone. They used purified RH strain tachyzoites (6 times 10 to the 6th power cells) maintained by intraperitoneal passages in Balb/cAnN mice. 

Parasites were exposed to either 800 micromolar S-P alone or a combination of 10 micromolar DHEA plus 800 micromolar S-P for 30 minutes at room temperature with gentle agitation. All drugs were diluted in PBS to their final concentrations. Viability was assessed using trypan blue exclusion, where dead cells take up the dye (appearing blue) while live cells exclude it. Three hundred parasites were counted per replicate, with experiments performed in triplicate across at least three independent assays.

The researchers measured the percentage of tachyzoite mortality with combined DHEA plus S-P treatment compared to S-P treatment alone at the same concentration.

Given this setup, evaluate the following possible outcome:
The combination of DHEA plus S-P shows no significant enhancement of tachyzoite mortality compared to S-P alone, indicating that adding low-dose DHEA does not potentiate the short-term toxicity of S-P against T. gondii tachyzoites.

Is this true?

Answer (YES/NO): YES